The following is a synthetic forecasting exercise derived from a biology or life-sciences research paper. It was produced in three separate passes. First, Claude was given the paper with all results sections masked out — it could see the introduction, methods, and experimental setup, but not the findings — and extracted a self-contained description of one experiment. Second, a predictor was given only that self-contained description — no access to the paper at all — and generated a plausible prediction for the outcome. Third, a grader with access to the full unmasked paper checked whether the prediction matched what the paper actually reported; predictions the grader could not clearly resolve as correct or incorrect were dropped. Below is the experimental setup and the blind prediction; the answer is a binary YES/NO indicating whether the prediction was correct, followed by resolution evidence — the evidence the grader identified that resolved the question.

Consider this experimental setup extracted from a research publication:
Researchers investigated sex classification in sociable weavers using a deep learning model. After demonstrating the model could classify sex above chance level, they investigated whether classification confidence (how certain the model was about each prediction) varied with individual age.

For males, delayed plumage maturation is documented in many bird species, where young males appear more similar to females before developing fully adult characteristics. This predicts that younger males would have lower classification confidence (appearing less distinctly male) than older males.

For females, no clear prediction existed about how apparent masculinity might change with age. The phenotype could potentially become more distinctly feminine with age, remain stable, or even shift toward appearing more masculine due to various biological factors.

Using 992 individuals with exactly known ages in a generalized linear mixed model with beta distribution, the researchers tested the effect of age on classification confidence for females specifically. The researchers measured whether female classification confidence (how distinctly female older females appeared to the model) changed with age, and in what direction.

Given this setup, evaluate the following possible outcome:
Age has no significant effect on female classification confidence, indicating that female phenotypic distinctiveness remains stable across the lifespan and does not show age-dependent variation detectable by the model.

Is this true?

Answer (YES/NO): NO